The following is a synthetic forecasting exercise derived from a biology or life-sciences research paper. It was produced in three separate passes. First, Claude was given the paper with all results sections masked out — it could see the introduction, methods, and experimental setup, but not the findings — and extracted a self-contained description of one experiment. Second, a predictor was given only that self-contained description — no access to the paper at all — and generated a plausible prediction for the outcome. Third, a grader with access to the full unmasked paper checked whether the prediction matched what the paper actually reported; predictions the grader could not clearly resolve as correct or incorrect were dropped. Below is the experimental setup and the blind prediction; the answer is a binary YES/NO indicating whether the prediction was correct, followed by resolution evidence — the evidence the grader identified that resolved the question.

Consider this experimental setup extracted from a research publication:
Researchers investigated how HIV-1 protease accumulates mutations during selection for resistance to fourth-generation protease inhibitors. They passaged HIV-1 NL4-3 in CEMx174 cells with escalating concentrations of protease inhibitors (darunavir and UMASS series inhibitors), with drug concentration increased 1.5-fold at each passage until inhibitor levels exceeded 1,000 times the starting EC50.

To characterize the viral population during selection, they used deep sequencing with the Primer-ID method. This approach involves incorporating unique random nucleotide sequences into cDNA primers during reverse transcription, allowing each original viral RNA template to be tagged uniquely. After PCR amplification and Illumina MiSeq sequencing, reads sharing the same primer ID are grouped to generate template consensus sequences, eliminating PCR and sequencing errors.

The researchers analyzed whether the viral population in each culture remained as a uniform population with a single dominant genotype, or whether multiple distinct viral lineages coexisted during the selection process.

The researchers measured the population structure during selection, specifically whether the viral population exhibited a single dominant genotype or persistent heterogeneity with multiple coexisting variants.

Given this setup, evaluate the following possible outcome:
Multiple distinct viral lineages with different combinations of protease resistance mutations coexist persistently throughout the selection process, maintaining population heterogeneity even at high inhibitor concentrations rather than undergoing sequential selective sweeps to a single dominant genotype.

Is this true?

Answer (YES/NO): YES